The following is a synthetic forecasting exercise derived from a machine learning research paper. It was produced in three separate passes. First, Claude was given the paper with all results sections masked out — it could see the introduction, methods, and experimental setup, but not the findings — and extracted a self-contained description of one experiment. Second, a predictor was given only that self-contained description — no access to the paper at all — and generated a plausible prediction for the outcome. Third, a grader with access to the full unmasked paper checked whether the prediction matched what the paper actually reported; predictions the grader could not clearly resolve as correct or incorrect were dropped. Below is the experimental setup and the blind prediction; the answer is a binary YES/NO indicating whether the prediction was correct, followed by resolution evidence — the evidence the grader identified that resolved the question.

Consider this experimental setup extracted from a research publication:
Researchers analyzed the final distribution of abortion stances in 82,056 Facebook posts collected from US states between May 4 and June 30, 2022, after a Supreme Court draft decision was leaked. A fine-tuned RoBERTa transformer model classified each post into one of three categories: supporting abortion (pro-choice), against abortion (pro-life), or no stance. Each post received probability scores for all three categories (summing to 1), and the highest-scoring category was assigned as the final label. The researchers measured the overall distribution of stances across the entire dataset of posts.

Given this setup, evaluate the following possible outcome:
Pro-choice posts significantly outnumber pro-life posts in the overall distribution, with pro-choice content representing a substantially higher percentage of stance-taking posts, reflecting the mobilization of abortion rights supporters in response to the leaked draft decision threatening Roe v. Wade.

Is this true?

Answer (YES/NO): NO